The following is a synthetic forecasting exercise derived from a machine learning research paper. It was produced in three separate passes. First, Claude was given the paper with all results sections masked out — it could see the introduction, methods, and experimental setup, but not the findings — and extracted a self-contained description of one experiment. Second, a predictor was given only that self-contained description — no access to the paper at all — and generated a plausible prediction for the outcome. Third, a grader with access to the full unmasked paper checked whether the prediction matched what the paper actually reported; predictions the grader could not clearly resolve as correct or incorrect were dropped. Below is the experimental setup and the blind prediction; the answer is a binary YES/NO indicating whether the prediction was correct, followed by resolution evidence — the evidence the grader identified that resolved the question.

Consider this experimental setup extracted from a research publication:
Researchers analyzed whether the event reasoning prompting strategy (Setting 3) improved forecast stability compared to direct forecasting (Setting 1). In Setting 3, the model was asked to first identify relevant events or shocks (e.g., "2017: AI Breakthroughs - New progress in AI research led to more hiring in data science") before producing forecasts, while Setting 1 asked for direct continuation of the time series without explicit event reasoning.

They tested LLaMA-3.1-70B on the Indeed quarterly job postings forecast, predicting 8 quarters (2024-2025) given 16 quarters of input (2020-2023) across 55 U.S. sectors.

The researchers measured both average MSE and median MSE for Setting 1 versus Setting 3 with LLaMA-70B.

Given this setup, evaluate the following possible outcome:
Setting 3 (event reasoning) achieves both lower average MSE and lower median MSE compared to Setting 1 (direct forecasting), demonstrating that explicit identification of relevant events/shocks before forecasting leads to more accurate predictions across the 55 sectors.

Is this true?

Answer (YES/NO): NO